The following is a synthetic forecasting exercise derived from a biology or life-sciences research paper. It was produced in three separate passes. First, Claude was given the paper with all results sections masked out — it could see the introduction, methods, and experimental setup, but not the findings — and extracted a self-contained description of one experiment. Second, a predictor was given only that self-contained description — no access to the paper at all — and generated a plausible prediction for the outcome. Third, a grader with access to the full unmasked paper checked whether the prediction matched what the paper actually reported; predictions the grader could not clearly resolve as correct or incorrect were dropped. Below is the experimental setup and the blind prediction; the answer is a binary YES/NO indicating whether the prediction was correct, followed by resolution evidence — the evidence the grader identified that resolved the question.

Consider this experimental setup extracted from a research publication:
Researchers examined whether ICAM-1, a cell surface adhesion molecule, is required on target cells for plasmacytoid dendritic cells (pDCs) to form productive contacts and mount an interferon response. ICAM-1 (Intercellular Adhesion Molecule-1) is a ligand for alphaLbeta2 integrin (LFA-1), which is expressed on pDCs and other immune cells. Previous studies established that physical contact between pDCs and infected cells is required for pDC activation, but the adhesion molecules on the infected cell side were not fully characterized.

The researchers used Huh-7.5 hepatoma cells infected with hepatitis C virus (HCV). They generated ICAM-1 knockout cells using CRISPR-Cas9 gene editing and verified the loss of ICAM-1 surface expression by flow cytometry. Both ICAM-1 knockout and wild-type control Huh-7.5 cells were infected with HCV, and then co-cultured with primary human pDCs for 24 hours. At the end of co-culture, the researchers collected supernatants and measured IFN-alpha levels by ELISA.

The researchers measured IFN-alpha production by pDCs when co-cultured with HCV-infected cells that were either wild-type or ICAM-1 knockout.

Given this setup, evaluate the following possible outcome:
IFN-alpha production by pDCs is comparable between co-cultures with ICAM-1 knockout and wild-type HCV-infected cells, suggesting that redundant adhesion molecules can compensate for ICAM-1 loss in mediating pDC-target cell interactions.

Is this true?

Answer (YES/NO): NO